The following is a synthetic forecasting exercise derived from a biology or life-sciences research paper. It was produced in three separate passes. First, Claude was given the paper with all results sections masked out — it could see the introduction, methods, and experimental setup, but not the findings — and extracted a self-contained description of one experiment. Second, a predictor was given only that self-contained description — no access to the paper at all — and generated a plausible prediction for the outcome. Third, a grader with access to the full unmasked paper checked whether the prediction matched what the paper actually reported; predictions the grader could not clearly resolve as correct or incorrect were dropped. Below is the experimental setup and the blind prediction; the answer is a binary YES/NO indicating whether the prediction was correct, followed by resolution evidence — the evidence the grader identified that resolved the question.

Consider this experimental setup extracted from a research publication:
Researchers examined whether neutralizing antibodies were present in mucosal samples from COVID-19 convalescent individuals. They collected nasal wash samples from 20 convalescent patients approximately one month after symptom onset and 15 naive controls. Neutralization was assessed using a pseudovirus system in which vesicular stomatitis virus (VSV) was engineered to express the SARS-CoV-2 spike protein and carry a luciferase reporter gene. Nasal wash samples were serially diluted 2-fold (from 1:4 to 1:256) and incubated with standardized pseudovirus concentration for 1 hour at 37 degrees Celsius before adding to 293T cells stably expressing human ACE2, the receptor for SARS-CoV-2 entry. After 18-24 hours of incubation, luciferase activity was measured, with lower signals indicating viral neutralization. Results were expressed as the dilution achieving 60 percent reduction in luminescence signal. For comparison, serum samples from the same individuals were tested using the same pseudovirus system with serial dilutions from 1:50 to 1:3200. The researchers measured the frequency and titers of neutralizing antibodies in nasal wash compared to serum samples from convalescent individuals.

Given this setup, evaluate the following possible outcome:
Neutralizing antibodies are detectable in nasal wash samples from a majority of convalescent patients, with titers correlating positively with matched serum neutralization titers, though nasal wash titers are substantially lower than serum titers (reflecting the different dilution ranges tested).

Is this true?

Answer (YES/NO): NO